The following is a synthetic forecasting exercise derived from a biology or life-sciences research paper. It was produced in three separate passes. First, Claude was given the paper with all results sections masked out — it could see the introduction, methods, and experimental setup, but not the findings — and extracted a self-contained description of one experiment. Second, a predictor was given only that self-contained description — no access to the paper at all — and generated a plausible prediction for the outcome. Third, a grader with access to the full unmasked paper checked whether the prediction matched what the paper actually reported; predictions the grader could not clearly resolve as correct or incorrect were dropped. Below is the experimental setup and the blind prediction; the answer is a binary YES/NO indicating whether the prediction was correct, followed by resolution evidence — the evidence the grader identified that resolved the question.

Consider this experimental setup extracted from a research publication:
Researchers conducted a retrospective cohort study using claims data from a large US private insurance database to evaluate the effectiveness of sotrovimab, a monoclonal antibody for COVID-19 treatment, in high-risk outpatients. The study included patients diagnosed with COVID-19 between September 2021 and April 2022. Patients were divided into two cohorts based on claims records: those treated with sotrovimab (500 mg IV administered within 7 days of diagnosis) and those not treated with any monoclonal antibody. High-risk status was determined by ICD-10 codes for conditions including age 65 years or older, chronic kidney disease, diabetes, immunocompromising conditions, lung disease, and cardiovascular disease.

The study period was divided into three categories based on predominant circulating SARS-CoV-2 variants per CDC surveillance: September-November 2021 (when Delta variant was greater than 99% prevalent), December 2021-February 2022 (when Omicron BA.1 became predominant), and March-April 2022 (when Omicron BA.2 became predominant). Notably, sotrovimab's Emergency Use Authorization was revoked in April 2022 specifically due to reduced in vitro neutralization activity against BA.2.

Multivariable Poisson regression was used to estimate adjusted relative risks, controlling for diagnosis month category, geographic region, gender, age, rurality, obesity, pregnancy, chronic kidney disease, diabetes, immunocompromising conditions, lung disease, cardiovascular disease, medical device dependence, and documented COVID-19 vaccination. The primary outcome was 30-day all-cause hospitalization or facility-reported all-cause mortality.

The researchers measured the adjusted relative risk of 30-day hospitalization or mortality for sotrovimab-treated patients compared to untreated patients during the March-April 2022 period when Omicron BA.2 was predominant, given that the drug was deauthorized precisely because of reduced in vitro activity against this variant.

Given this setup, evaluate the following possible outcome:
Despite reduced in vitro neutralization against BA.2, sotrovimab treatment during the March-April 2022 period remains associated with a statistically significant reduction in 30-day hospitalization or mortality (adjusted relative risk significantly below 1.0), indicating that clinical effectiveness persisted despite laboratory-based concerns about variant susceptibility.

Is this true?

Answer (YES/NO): NO